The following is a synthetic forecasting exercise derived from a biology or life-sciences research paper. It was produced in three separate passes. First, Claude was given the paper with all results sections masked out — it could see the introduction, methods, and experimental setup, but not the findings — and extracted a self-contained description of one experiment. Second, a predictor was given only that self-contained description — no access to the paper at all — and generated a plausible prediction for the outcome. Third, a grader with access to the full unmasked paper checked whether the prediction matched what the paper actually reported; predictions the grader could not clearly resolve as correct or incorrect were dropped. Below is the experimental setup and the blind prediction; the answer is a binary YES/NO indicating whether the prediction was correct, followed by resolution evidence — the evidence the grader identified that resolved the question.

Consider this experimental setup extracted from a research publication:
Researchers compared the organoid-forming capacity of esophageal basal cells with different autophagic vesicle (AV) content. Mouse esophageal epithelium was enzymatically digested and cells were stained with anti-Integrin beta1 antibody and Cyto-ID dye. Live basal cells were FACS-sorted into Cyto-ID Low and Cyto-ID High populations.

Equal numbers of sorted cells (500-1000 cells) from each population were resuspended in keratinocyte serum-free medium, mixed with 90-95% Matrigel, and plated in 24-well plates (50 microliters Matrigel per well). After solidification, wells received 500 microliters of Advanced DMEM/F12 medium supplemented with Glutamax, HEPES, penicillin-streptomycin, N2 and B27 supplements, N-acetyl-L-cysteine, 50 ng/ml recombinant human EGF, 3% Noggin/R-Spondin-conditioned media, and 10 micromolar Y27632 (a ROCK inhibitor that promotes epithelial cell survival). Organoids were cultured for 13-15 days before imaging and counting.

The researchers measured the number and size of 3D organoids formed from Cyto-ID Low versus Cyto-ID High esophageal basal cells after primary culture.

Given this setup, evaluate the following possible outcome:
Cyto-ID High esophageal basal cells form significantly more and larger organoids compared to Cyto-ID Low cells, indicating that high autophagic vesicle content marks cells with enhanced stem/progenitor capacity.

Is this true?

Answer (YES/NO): NO